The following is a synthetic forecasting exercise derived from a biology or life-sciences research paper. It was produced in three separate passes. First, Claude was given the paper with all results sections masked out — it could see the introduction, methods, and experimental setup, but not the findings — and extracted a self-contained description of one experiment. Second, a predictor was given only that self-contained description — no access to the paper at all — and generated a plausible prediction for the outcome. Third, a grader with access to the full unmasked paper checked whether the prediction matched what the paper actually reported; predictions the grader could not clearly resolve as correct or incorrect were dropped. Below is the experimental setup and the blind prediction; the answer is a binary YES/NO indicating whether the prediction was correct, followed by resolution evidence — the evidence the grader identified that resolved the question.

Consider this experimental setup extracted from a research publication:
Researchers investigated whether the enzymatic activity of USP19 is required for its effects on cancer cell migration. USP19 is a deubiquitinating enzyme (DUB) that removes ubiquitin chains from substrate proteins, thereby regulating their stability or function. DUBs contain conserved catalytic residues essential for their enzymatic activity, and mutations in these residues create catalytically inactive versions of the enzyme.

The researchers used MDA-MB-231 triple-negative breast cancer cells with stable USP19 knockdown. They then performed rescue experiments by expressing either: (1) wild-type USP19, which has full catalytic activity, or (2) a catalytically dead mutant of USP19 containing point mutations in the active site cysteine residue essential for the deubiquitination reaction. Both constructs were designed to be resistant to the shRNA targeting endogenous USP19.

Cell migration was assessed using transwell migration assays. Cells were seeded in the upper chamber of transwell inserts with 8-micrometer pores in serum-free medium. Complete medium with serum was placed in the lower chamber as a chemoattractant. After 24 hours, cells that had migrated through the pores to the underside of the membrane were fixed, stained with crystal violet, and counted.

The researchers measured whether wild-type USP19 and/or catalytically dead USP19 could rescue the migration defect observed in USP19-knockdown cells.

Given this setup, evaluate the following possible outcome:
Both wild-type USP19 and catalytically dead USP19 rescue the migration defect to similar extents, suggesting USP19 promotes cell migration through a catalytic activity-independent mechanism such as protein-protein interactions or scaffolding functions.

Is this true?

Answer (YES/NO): NO